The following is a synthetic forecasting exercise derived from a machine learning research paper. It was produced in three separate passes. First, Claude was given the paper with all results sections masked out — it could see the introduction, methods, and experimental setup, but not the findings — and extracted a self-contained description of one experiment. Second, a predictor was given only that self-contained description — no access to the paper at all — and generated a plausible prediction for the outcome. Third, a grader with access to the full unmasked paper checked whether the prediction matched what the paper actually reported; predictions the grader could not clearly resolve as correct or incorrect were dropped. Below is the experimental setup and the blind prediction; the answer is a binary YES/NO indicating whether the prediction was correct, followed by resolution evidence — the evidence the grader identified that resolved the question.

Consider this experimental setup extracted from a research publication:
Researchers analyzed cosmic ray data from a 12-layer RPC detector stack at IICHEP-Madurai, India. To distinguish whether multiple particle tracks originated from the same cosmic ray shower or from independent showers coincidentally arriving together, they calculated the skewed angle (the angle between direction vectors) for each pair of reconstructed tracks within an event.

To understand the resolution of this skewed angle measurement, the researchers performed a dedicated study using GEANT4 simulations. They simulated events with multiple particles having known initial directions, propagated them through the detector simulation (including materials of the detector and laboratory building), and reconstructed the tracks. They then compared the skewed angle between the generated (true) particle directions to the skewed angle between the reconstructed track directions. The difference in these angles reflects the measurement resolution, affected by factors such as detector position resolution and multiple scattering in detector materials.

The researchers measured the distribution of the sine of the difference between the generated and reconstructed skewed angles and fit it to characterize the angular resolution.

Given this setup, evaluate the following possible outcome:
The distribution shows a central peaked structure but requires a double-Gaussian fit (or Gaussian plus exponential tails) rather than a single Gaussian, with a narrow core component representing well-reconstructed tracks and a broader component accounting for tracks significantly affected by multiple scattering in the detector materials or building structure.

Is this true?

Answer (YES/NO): NO